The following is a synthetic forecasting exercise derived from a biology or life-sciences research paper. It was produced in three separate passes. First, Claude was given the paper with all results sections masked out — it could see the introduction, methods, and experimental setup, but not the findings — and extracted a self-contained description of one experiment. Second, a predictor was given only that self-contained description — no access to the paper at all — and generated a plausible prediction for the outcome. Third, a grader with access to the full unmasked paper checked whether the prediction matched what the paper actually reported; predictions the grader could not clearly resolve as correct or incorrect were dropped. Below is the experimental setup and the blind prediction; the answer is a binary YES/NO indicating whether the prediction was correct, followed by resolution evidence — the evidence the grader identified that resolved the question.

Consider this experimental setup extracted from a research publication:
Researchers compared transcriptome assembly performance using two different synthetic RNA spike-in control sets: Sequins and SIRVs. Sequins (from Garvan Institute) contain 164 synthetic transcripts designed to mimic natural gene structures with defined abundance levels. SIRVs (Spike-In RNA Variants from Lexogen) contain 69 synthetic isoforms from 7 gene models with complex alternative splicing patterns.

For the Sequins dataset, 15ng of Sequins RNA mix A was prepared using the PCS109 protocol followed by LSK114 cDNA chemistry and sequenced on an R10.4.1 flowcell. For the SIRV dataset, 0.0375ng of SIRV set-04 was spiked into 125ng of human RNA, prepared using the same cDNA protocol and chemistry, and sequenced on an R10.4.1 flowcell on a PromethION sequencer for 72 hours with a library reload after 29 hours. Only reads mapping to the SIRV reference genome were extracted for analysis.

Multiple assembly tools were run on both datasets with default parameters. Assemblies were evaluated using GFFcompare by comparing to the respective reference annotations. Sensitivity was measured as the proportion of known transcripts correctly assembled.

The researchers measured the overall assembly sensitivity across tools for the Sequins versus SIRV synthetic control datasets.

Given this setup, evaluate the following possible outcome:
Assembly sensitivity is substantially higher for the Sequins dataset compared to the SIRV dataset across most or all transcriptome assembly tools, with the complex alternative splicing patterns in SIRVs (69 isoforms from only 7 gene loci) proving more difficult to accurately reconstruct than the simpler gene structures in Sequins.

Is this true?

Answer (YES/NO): NO